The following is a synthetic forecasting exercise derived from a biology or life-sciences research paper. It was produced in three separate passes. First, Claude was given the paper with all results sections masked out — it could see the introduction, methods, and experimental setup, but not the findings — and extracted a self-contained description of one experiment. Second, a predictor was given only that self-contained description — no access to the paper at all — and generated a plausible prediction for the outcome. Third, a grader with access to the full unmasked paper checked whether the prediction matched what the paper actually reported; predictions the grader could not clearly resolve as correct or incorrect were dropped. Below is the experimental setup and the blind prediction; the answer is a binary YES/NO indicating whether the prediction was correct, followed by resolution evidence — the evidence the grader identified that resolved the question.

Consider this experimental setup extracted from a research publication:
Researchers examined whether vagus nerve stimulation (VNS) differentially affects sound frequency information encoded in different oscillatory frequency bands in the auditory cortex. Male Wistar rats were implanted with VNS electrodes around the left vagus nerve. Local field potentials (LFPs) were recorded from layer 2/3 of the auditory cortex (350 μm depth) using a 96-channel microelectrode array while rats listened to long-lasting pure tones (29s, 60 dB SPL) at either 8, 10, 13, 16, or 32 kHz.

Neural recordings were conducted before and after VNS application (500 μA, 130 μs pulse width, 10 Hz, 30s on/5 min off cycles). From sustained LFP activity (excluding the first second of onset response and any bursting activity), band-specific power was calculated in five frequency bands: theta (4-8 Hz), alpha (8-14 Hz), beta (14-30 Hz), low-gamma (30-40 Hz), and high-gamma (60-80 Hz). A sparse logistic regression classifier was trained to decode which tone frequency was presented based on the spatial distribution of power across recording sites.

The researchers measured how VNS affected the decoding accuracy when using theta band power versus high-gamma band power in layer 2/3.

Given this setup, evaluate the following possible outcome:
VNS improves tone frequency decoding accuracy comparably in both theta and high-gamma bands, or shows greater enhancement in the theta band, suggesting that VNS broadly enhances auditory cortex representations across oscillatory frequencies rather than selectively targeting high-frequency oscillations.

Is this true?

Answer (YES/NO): NO